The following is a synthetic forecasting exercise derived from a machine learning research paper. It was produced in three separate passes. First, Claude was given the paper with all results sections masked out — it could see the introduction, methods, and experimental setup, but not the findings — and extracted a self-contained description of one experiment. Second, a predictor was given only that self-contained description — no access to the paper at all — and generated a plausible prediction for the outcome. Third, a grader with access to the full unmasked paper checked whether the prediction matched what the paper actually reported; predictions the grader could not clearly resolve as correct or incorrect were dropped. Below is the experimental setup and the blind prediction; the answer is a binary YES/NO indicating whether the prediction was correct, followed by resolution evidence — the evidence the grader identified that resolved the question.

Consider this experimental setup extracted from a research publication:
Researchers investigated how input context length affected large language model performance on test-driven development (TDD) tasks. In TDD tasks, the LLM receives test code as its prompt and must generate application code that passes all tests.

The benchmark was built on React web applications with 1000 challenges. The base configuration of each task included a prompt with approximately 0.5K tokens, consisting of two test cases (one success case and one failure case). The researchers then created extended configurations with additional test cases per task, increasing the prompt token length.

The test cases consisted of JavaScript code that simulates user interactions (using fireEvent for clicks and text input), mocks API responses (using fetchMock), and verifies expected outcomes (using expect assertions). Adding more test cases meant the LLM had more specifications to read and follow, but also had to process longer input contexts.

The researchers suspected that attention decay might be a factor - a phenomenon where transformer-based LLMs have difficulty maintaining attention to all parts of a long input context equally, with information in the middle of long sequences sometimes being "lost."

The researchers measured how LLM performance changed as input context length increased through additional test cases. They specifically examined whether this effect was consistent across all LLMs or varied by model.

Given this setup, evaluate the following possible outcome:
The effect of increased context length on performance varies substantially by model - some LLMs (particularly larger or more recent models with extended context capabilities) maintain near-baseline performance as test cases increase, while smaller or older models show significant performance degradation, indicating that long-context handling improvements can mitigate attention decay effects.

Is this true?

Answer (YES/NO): NO